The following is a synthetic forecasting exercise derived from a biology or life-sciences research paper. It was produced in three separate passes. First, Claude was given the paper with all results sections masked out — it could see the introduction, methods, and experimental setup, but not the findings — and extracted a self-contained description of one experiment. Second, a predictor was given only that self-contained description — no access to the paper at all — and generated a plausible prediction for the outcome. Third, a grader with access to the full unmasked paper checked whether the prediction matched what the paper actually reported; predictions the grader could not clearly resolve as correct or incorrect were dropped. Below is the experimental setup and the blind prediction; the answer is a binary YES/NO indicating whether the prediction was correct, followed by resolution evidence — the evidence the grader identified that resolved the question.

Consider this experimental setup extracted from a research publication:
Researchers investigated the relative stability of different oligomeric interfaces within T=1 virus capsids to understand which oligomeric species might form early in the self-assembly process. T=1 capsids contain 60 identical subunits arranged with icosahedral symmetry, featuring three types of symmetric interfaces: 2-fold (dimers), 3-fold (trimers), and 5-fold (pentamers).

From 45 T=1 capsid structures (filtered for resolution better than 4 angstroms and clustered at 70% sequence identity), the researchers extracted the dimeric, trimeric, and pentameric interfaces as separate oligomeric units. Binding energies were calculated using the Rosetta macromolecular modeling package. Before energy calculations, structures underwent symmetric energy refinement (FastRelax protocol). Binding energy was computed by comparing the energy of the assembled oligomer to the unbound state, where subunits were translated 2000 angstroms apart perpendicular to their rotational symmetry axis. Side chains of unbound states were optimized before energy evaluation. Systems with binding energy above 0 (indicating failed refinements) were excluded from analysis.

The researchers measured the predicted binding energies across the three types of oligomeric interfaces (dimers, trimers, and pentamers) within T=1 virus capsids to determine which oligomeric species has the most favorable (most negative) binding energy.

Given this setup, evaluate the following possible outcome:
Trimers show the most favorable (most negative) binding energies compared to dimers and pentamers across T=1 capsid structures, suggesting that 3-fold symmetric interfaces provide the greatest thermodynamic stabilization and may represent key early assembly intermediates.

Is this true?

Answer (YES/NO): YES